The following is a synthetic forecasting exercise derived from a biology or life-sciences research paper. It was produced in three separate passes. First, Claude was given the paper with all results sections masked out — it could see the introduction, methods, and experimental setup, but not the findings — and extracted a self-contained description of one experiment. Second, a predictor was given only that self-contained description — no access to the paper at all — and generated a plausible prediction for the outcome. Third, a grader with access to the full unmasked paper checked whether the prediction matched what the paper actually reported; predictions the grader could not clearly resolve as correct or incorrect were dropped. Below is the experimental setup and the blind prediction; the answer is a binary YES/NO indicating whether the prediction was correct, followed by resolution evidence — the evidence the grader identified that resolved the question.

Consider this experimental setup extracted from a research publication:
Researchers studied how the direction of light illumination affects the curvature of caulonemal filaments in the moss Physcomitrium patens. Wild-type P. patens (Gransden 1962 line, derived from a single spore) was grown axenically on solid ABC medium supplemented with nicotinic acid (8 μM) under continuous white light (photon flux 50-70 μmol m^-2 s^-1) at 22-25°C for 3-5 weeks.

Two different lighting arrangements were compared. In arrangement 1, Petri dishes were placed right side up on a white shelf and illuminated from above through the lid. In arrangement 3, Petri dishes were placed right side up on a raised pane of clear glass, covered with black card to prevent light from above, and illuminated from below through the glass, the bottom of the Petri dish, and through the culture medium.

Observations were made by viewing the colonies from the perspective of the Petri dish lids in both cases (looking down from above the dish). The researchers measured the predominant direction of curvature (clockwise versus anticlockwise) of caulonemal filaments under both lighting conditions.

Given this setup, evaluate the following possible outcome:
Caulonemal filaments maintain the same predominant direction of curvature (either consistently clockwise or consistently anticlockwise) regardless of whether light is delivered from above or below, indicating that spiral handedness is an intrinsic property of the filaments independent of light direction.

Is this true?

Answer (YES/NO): NO